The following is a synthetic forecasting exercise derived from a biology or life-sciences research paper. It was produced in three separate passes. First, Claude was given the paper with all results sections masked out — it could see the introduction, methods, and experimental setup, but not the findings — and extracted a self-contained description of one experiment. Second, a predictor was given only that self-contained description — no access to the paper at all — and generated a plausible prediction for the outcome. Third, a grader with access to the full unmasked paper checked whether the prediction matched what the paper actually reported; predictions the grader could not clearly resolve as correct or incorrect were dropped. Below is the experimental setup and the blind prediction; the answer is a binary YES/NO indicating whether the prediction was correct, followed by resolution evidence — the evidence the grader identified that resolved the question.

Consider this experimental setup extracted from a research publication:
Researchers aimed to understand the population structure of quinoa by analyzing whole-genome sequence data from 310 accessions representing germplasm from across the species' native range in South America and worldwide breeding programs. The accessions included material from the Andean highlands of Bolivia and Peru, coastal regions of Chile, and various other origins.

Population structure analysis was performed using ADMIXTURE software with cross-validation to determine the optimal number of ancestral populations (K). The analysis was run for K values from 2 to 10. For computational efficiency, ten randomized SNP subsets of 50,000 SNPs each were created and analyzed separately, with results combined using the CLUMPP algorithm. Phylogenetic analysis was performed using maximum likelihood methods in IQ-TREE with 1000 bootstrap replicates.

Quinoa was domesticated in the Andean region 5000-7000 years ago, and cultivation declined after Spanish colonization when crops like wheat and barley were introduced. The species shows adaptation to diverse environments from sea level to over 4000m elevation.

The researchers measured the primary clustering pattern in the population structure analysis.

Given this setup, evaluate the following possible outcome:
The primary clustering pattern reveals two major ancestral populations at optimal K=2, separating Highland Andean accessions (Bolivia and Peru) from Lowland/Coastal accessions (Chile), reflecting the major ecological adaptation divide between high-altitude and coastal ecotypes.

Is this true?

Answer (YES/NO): NO